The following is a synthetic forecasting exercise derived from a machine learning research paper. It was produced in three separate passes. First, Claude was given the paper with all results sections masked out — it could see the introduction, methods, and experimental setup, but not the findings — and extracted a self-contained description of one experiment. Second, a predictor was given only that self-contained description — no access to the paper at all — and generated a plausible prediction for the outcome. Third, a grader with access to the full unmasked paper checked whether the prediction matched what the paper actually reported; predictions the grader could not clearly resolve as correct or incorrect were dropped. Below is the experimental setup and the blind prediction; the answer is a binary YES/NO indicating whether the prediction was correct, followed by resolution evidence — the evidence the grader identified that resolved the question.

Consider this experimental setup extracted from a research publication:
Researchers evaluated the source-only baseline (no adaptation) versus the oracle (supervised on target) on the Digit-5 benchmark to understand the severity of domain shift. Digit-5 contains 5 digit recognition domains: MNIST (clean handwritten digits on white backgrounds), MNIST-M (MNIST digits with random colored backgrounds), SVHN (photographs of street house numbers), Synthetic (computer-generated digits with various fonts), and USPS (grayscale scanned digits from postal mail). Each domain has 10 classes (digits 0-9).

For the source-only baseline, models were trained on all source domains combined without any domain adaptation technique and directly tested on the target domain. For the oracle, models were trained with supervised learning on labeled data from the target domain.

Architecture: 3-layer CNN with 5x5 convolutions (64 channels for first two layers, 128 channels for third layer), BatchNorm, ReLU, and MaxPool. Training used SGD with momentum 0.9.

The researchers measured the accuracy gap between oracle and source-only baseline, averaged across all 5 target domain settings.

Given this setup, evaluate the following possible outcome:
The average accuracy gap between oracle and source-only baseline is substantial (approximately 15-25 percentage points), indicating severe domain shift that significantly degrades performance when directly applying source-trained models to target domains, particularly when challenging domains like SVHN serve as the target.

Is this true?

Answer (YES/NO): YES